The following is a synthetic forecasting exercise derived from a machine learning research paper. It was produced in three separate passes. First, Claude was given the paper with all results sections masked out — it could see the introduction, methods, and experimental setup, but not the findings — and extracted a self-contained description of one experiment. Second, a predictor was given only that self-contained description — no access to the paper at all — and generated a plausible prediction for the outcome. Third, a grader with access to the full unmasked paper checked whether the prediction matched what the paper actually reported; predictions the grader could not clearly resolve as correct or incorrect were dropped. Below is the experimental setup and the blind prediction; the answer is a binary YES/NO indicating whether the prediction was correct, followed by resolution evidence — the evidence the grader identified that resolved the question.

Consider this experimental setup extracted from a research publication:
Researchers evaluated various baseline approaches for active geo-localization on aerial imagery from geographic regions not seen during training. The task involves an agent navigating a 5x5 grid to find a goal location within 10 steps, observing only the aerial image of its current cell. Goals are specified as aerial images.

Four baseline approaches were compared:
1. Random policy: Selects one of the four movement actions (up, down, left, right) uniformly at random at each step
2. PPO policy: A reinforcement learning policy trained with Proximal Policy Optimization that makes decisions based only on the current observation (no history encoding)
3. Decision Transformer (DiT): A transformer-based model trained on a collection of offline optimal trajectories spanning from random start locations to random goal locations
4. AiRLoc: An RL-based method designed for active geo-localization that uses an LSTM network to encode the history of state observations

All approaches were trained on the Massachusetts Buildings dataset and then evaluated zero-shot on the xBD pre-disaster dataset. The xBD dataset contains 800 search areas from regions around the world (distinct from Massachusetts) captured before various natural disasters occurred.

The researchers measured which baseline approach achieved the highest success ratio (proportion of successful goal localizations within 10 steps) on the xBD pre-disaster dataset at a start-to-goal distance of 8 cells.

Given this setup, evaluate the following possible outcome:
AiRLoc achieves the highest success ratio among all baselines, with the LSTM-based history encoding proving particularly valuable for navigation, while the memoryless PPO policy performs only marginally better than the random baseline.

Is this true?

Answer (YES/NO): NO